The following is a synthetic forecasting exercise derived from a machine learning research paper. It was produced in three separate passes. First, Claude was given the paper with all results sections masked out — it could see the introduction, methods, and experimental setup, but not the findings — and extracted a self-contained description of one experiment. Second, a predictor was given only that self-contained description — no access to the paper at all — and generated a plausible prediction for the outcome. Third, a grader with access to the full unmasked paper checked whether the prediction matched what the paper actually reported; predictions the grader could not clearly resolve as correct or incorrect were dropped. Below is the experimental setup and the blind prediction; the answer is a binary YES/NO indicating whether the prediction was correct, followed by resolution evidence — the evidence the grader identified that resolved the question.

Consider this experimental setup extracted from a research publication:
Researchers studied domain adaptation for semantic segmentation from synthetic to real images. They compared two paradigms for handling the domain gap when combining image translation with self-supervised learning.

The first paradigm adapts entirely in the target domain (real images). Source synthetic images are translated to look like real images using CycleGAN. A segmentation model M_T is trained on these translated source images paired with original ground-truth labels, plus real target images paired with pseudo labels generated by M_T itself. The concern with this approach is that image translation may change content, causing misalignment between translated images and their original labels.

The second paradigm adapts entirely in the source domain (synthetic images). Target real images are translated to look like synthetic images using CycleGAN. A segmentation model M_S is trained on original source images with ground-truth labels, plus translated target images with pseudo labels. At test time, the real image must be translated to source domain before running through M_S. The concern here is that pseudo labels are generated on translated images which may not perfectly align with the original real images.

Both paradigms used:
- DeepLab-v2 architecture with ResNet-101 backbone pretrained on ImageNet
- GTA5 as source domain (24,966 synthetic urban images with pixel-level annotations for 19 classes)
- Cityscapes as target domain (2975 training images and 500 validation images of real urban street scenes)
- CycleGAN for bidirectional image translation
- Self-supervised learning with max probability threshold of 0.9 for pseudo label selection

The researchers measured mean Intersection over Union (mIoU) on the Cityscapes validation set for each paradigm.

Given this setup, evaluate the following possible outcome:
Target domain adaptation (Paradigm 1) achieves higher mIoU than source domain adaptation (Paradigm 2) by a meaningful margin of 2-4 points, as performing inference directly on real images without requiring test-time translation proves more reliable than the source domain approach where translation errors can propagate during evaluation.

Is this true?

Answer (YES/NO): YES